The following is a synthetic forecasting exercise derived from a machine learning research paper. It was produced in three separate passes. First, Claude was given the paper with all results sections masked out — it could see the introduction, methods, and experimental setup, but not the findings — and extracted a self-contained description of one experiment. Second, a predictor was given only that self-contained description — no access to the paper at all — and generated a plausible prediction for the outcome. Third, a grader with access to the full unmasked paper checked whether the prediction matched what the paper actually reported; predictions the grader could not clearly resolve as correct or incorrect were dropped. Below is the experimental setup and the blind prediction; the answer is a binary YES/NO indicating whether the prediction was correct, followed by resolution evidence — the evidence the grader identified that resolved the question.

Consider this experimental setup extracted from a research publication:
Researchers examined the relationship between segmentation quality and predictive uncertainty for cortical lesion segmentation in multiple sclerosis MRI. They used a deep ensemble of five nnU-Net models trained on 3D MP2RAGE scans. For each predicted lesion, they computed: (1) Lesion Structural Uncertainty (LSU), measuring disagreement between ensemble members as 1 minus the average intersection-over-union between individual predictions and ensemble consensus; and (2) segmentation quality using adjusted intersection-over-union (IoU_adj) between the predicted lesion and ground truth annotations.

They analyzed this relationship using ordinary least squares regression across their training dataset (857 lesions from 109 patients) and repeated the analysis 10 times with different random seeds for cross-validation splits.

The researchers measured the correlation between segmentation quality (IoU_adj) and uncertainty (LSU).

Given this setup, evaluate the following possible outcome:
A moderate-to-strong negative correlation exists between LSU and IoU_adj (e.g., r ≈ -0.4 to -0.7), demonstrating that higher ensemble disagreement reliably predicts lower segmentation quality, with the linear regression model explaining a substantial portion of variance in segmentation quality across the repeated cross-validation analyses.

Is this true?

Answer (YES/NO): YES